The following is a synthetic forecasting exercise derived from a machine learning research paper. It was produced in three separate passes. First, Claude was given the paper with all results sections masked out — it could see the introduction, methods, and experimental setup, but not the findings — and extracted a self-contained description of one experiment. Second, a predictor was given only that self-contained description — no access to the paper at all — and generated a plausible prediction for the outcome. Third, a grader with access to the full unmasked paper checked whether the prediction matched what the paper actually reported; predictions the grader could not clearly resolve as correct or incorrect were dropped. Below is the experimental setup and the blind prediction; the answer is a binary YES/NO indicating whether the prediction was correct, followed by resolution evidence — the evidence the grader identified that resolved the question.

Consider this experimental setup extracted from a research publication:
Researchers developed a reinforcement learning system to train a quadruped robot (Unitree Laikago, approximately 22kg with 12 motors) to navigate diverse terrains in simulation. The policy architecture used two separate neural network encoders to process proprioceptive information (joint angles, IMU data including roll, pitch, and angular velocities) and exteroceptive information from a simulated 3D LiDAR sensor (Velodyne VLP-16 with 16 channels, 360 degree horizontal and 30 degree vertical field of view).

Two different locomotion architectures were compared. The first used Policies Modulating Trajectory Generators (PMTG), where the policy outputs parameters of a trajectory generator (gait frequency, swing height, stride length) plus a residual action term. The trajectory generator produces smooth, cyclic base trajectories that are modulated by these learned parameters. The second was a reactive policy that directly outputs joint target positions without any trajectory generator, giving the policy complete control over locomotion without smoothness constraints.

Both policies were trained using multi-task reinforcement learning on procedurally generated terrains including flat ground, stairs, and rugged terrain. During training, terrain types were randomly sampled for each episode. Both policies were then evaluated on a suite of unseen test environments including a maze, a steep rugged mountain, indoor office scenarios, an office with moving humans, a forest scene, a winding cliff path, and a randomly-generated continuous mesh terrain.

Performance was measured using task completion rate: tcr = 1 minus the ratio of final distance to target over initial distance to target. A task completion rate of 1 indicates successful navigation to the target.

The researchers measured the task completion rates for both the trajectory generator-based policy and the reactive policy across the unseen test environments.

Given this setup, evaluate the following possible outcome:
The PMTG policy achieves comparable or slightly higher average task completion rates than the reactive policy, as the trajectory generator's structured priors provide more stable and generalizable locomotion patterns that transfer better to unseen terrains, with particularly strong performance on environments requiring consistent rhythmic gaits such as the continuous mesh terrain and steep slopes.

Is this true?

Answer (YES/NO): NO